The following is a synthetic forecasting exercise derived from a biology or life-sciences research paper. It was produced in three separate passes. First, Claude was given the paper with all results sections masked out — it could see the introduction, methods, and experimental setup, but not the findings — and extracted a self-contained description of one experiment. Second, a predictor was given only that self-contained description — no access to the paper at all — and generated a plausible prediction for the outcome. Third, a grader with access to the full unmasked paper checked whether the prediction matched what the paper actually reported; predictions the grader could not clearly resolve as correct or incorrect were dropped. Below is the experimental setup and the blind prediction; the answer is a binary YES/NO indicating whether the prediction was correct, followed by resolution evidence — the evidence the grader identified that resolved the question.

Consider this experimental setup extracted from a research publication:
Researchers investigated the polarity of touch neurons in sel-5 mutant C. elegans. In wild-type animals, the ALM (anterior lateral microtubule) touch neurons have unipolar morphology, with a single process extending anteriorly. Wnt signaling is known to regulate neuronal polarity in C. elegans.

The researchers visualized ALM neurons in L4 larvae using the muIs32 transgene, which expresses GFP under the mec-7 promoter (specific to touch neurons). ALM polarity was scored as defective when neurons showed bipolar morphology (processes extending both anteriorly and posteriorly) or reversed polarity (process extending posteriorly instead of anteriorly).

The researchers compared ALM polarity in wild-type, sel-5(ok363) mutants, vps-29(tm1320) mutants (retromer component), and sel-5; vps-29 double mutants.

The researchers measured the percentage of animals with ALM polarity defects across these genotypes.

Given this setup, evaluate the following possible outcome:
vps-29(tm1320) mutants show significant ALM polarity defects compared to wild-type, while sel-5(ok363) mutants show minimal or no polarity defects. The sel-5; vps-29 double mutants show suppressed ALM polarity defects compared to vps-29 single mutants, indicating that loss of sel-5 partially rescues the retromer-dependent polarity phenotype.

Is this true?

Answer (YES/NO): NO